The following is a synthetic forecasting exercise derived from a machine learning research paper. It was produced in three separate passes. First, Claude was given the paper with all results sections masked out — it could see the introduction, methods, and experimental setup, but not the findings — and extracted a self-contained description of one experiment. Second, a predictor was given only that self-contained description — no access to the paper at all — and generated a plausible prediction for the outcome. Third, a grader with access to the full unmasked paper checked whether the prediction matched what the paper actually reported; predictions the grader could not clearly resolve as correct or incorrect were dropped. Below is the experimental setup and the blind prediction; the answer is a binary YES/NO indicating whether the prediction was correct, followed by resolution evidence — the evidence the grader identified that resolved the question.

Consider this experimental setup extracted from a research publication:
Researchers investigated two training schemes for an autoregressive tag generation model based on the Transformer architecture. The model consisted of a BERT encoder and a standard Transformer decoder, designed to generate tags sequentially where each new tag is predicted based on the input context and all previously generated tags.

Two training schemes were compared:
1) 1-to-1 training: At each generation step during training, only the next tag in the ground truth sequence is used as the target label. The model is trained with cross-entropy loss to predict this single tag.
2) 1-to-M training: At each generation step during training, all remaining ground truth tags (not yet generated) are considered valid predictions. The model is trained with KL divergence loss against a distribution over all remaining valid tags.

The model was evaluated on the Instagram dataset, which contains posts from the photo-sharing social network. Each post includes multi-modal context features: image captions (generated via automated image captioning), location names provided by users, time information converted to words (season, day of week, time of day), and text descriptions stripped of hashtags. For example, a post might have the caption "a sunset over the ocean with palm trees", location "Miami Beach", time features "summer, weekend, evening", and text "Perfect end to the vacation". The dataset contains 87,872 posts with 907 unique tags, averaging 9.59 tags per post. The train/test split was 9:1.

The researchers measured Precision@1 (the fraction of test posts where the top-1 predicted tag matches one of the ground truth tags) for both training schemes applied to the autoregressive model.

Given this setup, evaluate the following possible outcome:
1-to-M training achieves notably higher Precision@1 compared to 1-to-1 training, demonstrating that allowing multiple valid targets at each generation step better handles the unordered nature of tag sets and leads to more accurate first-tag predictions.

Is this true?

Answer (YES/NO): YES